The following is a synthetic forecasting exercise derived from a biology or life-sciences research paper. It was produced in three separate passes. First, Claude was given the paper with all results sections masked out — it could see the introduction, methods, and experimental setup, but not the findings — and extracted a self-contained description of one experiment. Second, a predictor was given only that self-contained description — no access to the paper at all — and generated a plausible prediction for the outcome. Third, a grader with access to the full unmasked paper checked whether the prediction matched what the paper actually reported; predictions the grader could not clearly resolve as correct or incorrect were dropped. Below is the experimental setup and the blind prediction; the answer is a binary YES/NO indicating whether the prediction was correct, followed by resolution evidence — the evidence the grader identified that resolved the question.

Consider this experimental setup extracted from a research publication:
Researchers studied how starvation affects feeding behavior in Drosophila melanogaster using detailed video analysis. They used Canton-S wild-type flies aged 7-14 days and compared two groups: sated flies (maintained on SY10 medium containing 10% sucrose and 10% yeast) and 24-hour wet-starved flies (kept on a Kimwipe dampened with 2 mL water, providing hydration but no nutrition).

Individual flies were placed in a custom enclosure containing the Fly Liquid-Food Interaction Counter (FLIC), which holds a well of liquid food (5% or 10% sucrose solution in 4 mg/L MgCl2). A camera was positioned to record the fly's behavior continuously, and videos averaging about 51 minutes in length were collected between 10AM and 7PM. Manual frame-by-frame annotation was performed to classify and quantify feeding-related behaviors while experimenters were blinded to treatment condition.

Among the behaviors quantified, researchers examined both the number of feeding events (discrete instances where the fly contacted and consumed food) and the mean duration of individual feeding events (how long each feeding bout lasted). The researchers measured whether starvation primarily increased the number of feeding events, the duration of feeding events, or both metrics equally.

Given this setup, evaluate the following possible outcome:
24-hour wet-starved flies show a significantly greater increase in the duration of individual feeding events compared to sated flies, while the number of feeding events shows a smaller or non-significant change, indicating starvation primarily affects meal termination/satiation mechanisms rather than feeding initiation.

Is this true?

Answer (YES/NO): YES